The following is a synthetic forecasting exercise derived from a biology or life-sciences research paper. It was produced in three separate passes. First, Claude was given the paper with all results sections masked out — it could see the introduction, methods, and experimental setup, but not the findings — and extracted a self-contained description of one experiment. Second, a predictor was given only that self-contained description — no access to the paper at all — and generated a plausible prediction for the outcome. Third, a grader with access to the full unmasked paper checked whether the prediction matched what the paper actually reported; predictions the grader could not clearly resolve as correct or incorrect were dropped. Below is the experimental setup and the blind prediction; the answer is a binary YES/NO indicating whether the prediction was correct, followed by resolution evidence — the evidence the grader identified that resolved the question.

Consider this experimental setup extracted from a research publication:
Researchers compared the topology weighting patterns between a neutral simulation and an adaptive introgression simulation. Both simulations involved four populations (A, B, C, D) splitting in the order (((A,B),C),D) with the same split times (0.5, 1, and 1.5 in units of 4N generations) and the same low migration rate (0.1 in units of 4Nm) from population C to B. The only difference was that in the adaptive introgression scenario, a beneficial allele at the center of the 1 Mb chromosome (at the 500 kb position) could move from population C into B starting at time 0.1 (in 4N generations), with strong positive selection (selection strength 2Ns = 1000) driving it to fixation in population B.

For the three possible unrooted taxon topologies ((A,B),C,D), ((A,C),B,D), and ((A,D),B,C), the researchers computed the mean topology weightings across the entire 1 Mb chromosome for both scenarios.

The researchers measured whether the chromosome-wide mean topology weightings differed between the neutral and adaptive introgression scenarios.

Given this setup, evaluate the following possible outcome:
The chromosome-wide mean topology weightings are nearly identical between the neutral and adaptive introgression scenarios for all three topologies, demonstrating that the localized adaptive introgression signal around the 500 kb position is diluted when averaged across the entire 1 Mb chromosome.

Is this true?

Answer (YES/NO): YES